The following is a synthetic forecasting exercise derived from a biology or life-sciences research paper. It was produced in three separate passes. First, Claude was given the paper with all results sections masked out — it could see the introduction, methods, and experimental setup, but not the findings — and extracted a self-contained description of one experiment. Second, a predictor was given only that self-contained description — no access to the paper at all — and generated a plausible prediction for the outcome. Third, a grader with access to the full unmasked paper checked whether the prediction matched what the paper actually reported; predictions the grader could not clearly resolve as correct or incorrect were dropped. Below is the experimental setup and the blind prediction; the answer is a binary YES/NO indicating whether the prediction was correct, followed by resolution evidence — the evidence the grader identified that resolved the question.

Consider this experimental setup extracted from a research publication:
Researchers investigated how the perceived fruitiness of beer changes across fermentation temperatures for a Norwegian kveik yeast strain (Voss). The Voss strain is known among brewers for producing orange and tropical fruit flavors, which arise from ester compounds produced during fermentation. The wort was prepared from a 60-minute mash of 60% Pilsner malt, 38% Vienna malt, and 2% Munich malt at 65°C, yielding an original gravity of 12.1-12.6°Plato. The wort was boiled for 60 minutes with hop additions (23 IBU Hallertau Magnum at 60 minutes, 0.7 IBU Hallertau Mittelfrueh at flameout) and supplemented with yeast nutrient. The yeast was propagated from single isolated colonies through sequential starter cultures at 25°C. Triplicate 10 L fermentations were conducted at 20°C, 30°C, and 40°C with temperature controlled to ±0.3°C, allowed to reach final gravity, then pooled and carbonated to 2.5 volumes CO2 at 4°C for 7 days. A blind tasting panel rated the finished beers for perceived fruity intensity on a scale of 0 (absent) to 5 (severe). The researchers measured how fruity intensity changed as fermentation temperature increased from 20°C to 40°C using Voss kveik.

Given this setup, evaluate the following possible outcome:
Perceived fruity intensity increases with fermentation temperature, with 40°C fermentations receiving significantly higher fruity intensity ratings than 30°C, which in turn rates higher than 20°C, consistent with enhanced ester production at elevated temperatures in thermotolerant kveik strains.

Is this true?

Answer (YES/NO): YES